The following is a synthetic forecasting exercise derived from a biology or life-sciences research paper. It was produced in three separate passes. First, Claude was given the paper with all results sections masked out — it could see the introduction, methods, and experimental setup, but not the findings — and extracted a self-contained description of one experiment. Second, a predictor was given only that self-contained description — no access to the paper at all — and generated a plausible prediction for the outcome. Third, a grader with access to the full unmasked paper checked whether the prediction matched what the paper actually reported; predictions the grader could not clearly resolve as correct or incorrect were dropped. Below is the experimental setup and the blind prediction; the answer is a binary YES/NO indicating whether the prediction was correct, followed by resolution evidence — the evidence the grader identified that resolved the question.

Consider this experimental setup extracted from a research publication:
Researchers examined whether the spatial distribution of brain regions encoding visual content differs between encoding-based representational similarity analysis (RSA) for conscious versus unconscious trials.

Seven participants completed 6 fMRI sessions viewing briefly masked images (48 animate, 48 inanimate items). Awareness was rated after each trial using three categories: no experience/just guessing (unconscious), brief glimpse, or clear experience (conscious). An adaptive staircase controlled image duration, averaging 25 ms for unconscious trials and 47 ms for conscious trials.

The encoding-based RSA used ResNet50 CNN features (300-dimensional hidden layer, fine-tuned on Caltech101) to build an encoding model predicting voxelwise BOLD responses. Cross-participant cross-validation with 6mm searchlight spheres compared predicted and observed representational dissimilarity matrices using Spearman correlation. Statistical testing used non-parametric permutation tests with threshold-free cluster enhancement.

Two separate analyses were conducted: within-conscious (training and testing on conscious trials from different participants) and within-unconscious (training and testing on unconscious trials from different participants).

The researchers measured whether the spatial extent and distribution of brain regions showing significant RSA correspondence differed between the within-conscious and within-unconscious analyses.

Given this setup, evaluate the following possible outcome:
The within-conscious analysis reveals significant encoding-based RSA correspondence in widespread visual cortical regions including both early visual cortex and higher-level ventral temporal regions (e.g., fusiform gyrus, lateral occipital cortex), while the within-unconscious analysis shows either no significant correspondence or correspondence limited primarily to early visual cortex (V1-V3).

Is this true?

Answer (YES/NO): NO